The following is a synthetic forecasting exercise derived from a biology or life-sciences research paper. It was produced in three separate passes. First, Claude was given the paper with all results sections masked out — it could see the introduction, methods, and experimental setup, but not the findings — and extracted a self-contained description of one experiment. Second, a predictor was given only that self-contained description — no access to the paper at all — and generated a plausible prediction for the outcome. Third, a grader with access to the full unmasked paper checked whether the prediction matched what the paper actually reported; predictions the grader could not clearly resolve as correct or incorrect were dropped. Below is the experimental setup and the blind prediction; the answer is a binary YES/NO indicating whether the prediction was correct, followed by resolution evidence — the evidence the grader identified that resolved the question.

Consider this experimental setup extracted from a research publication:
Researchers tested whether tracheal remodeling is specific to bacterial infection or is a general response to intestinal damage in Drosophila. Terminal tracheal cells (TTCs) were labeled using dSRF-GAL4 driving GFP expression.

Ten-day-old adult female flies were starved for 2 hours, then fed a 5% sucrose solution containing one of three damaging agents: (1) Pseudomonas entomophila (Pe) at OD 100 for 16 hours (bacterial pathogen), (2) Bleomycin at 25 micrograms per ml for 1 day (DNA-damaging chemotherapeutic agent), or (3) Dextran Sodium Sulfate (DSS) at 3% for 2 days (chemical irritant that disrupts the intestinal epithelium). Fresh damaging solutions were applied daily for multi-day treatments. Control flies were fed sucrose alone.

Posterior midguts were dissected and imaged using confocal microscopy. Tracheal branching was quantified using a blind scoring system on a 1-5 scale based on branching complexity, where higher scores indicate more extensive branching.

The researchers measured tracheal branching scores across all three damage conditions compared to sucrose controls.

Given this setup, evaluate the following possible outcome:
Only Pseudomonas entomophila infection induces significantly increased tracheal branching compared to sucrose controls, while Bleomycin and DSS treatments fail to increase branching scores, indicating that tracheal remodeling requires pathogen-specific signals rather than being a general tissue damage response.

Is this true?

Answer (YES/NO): NO